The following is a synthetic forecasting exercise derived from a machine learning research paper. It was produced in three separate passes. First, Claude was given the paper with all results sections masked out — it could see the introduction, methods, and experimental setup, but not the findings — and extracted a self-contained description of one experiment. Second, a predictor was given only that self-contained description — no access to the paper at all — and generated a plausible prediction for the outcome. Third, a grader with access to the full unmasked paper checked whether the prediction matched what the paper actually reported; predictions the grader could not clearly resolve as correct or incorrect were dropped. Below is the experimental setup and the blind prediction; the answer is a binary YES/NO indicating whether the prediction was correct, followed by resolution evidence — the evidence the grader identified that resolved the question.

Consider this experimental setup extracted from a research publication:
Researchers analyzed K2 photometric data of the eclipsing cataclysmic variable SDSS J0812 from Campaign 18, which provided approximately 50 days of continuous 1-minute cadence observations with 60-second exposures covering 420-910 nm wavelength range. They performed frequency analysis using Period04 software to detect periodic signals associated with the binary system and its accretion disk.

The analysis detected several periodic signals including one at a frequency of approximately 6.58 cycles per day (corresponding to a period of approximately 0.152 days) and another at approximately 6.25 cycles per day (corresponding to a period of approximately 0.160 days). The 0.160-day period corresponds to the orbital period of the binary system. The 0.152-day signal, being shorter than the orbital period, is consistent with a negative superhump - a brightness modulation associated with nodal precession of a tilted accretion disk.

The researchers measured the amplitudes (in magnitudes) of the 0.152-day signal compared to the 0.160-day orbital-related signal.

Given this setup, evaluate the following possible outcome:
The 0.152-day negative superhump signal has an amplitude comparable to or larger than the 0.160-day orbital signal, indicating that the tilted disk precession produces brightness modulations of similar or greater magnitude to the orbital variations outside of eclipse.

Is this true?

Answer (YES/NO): YES